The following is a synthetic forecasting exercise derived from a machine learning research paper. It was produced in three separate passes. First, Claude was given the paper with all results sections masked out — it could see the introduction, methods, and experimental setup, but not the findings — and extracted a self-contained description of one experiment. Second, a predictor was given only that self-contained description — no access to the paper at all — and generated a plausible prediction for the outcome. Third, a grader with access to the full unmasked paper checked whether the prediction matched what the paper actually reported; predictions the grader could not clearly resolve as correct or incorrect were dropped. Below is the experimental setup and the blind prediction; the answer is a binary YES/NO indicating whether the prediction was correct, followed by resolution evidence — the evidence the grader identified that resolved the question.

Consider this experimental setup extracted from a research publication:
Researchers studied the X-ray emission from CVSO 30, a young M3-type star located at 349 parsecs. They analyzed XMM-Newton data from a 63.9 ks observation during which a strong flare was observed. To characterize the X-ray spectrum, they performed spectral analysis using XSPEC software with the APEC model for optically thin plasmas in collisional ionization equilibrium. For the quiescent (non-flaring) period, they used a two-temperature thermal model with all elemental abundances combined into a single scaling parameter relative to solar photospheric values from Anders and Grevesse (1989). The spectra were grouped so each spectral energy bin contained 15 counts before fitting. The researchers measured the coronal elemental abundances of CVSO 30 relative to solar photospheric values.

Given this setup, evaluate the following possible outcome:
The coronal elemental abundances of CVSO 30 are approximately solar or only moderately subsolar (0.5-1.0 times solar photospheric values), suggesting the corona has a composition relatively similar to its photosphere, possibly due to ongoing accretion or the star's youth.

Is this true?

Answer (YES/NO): NO